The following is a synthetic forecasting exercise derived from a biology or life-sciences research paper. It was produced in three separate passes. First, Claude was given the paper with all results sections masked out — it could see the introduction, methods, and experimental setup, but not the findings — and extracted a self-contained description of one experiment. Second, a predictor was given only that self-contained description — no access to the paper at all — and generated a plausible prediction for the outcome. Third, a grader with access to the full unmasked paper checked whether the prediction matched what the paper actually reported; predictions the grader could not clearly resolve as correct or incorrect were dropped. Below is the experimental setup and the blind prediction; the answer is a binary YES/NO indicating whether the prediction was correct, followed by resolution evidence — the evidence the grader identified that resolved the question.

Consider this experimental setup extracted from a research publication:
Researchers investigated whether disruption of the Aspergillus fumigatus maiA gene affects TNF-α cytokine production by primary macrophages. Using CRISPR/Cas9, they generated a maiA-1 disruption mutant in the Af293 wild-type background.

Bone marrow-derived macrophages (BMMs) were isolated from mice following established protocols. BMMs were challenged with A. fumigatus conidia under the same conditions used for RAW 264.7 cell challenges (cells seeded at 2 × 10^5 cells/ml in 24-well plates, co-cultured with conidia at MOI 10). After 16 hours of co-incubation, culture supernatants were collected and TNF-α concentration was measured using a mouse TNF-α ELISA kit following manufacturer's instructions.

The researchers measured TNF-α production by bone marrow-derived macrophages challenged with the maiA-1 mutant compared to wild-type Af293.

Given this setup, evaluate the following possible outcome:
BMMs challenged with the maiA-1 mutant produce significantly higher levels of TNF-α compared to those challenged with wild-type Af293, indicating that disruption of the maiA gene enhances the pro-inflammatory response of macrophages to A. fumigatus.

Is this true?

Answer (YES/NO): NO